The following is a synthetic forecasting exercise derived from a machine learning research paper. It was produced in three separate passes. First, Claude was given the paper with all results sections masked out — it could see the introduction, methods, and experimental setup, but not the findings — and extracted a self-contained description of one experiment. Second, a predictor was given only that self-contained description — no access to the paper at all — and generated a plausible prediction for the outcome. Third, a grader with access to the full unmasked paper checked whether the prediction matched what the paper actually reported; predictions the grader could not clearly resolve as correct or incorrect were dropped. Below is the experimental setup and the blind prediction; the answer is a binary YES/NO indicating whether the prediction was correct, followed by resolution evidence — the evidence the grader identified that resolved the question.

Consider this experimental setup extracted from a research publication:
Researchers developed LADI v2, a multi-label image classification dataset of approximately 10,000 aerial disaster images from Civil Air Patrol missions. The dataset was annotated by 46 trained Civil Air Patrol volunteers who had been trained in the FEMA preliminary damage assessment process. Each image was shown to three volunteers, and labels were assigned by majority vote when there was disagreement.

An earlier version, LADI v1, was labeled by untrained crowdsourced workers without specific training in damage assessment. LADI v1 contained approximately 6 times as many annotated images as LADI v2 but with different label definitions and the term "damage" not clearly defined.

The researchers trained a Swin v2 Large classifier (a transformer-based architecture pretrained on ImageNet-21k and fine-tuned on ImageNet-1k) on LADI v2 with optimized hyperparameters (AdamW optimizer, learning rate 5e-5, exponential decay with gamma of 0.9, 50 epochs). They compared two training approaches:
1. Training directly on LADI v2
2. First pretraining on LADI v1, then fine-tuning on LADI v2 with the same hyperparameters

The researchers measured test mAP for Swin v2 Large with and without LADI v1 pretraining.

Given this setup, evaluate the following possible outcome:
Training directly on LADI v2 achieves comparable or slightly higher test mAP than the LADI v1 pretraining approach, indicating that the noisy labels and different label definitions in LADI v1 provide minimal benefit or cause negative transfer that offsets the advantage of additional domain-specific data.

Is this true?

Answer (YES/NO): NO